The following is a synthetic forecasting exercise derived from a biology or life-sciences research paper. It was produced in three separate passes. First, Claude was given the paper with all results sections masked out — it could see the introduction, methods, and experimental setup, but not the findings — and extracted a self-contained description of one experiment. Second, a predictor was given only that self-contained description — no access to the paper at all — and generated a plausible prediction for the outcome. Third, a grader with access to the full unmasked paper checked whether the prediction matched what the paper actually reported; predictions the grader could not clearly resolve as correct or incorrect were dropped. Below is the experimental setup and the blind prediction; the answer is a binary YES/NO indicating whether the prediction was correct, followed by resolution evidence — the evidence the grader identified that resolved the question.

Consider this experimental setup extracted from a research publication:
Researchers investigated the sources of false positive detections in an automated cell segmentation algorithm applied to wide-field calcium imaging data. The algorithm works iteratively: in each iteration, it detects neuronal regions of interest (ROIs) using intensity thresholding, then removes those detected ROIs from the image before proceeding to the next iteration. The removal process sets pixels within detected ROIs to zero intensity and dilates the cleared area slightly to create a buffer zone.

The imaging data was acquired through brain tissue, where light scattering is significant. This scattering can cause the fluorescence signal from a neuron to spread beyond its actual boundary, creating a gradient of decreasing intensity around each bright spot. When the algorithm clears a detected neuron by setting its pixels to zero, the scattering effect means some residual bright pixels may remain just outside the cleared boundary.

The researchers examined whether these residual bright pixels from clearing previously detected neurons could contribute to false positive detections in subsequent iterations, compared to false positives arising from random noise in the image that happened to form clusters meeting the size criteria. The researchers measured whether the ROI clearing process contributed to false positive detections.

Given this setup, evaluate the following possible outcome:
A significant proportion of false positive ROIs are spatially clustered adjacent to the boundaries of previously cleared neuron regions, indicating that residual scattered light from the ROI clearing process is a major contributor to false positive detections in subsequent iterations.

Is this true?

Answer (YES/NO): NO